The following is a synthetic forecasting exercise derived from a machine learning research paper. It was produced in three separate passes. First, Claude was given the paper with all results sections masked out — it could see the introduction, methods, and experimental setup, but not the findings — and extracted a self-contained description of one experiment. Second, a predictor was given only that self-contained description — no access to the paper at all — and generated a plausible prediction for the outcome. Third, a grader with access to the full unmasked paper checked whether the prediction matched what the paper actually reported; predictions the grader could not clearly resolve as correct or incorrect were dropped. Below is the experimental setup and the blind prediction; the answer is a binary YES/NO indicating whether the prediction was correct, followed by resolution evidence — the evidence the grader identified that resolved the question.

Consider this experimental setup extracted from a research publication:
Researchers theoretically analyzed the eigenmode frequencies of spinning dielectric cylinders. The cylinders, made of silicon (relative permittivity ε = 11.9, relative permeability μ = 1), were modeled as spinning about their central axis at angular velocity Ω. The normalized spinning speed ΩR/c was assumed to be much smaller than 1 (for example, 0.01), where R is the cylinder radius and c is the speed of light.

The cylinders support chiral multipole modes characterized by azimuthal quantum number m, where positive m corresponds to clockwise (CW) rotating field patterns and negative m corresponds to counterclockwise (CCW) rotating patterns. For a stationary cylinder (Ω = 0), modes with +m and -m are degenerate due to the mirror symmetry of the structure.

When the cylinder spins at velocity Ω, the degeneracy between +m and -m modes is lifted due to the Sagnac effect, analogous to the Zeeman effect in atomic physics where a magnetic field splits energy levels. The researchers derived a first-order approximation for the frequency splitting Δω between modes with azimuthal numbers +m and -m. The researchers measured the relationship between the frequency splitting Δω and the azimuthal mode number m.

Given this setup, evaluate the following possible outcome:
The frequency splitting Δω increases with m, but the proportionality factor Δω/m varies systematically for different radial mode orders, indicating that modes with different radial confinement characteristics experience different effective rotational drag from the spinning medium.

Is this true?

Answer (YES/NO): NO